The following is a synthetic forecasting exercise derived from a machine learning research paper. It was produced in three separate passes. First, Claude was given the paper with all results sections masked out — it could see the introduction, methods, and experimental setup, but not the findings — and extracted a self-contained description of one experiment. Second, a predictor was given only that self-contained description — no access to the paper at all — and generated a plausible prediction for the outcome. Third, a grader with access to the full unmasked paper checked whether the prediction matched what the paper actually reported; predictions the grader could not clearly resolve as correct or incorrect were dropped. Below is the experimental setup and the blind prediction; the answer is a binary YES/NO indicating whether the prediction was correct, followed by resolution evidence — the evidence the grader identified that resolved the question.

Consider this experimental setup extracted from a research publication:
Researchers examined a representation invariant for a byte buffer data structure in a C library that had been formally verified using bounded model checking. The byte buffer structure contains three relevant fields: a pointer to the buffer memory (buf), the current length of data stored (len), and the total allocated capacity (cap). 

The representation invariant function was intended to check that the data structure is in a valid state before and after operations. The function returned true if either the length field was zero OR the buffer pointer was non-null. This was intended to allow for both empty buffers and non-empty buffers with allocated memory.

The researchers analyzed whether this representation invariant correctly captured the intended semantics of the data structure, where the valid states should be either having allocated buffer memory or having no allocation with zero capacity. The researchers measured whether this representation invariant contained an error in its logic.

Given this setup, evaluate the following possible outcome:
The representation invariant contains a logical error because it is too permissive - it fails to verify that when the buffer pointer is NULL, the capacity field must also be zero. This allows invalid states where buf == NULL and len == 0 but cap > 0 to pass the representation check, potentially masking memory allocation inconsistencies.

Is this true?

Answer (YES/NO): YES